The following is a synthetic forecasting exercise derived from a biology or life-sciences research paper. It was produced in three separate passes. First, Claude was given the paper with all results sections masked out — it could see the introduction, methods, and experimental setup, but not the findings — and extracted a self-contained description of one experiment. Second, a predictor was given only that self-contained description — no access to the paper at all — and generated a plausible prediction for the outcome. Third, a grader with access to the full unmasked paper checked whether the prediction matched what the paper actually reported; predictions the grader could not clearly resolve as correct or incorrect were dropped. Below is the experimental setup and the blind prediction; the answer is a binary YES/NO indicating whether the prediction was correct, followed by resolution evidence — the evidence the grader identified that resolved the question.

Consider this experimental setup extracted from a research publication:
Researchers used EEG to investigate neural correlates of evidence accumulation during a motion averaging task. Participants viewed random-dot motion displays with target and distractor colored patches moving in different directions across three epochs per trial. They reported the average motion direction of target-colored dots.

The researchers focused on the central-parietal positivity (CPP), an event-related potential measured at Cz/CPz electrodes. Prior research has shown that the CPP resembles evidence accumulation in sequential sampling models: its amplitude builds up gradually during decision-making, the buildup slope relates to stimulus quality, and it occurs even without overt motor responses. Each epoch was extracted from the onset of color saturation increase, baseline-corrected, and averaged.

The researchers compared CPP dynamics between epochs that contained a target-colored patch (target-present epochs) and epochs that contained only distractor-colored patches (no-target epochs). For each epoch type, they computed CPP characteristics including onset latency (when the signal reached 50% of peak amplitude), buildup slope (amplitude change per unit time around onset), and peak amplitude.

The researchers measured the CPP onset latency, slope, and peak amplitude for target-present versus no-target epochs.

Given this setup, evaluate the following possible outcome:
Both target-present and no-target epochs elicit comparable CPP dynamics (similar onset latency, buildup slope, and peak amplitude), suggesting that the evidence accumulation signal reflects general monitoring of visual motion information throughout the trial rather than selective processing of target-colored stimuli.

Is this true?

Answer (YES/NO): NO